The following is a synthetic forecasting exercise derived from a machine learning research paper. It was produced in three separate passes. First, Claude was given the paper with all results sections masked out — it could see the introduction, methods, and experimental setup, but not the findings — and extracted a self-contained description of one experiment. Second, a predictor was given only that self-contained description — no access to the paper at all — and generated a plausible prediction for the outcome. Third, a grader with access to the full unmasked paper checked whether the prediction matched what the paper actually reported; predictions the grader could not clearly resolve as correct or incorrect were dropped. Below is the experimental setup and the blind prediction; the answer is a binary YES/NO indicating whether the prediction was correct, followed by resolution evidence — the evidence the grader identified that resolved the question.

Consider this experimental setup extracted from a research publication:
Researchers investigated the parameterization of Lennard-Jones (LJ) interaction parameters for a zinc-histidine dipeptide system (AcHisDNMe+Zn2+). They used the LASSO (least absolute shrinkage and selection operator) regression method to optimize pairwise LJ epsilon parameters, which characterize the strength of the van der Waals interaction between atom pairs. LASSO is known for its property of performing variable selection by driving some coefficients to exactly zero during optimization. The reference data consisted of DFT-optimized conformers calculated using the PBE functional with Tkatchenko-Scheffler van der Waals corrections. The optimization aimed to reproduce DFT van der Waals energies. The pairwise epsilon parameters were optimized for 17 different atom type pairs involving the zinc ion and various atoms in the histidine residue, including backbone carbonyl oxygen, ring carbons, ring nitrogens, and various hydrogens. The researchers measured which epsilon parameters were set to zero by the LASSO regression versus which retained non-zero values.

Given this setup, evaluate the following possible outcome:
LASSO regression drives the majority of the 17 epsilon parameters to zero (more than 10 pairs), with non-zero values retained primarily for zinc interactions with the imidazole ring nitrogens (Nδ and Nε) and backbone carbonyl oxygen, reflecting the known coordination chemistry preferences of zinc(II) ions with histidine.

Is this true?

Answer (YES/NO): NO